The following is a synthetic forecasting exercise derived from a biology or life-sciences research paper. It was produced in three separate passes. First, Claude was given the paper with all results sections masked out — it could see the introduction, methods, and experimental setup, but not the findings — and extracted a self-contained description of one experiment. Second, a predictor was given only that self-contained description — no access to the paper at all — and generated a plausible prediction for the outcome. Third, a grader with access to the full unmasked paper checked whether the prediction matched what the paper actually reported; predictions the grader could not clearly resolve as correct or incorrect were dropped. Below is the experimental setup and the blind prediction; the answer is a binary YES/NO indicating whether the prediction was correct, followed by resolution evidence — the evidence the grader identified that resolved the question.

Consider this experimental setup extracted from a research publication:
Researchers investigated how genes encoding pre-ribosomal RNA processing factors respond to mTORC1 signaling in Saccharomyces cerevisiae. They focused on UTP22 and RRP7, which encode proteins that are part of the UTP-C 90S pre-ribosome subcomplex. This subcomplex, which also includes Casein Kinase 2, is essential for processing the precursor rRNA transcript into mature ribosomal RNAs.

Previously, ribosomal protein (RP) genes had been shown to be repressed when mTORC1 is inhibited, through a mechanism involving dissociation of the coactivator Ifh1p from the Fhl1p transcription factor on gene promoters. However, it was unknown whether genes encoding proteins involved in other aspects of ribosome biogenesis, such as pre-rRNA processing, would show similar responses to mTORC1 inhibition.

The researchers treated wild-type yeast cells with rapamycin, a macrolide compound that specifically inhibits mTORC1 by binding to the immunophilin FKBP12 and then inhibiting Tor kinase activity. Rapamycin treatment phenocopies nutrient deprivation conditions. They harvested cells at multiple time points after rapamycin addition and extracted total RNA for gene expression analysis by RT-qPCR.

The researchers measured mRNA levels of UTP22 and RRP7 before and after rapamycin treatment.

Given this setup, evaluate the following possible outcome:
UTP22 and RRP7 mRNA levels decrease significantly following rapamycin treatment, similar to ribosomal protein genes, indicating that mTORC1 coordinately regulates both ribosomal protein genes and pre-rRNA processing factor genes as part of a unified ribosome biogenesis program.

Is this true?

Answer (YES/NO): YES